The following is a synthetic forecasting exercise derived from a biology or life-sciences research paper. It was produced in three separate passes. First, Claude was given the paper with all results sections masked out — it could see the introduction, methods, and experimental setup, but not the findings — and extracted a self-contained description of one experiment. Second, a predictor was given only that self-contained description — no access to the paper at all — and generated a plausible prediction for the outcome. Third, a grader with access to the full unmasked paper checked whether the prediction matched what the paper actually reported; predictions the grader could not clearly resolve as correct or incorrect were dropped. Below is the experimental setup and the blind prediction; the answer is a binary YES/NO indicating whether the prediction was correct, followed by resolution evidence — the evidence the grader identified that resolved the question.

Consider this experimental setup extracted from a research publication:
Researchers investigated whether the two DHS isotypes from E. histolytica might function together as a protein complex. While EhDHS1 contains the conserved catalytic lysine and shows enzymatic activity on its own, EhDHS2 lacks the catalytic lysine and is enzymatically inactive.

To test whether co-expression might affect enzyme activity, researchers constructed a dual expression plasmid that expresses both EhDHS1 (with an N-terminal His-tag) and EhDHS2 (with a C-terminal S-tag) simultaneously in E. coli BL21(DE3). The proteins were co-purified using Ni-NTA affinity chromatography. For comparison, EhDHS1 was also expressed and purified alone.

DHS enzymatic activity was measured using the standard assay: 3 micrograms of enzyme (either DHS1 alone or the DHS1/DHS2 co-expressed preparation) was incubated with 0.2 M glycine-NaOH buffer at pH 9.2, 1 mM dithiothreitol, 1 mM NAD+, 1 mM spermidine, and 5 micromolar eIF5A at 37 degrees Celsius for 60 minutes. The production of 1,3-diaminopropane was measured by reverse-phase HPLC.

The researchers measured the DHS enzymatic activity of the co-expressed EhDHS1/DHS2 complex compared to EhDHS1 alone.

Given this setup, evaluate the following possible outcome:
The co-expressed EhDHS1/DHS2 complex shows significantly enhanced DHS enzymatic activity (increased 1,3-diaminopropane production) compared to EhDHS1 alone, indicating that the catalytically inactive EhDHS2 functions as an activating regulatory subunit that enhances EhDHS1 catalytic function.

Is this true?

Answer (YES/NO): YES